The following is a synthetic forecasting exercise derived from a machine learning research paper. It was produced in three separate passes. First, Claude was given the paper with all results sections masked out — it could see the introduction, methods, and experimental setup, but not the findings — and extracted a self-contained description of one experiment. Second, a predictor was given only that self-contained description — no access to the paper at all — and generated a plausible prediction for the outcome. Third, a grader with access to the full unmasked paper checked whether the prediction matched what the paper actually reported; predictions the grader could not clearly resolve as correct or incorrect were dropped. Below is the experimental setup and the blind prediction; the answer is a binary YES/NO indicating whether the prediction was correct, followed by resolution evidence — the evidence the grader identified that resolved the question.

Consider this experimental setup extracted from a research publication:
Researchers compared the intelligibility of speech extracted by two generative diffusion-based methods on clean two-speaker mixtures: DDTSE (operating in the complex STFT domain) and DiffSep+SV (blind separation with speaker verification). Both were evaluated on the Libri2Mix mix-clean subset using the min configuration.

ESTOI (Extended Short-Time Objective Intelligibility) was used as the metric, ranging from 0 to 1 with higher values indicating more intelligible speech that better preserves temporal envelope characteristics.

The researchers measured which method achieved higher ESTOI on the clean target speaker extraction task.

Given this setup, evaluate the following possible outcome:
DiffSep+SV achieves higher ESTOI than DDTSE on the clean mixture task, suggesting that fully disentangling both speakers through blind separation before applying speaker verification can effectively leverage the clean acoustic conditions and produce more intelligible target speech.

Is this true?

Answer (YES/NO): YES